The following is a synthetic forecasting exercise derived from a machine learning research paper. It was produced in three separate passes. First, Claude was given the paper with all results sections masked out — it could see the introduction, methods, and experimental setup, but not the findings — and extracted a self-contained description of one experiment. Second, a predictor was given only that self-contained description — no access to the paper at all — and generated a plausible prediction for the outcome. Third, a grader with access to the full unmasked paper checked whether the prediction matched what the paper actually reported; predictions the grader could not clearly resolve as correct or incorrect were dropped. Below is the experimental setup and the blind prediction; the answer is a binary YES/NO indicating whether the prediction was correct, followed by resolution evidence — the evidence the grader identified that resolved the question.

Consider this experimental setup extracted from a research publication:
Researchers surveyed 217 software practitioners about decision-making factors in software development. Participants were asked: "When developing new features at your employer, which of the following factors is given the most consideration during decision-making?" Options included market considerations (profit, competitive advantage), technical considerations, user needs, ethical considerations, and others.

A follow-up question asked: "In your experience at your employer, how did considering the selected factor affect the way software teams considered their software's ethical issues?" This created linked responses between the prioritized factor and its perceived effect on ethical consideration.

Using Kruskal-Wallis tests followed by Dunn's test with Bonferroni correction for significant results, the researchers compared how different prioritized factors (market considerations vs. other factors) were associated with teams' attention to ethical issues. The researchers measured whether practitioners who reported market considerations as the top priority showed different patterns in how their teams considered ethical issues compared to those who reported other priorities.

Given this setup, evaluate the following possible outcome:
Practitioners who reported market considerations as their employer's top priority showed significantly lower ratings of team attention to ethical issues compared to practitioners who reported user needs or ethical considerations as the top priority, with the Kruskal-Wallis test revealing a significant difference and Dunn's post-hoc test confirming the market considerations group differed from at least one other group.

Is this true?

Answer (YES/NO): NO